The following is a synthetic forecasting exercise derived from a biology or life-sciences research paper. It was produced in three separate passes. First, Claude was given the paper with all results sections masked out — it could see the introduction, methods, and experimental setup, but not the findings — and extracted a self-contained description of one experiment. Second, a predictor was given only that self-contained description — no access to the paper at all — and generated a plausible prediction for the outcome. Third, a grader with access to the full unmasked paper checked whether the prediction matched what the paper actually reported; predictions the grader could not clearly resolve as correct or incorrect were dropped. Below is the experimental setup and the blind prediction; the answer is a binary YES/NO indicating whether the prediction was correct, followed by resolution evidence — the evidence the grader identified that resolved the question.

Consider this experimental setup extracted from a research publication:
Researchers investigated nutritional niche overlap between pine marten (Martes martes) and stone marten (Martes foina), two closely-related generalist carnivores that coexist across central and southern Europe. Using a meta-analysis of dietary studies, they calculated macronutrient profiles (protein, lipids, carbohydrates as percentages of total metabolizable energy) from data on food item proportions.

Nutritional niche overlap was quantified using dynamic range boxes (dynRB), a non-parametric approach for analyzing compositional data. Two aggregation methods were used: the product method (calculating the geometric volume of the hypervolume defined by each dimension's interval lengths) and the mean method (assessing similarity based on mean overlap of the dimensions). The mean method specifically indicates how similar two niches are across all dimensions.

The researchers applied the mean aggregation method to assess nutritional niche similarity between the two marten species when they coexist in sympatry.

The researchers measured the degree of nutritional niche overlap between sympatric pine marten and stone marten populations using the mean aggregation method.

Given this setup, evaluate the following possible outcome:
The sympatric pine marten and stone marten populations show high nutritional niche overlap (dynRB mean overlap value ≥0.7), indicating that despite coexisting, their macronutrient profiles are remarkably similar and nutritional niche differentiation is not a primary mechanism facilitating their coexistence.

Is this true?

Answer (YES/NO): NO